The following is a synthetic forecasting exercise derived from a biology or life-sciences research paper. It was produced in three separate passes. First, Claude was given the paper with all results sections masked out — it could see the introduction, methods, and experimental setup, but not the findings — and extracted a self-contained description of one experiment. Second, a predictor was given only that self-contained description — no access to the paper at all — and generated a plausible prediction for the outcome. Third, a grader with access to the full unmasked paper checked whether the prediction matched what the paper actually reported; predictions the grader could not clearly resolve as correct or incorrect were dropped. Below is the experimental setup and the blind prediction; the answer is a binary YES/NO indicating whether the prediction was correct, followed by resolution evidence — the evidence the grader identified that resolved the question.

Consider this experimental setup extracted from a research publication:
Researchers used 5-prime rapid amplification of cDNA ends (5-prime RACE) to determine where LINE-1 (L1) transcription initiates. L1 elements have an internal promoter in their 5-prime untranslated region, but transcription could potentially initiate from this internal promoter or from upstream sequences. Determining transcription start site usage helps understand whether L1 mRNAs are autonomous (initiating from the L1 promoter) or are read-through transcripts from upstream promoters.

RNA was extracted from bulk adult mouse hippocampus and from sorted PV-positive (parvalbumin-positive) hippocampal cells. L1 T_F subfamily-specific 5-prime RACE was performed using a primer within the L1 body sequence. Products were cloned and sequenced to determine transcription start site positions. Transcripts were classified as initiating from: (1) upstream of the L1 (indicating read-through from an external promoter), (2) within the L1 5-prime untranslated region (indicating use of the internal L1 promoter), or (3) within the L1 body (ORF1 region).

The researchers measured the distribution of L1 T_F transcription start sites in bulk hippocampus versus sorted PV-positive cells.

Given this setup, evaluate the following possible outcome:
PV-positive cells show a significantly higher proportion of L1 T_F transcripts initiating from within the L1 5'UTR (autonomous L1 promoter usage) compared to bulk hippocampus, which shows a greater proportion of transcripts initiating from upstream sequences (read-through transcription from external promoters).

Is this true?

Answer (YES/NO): NO